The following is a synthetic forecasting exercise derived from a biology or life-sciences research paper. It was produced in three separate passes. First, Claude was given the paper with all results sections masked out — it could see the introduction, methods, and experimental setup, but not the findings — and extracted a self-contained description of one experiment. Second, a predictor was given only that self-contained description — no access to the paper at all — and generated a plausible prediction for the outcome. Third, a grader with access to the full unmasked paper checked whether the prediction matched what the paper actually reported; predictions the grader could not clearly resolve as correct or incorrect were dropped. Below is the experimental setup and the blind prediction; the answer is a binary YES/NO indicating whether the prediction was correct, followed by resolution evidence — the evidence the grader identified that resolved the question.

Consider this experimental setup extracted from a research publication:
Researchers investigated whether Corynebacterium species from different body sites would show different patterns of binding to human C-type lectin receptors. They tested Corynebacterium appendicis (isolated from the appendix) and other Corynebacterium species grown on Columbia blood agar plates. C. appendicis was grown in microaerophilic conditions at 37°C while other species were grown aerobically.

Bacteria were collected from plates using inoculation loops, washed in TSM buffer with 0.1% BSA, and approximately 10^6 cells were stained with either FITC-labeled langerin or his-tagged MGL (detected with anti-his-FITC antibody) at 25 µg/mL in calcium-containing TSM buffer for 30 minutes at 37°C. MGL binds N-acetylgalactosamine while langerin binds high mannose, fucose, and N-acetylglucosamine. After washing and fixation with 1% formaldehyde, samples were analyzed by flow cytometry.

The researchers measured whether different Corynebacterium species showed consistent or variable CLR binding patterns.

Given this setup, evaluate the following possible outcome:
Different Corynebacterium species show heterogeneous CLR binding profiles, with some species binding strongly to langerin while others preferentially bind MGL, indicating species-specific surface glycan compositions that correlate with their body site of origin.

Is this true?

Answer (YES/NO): NO